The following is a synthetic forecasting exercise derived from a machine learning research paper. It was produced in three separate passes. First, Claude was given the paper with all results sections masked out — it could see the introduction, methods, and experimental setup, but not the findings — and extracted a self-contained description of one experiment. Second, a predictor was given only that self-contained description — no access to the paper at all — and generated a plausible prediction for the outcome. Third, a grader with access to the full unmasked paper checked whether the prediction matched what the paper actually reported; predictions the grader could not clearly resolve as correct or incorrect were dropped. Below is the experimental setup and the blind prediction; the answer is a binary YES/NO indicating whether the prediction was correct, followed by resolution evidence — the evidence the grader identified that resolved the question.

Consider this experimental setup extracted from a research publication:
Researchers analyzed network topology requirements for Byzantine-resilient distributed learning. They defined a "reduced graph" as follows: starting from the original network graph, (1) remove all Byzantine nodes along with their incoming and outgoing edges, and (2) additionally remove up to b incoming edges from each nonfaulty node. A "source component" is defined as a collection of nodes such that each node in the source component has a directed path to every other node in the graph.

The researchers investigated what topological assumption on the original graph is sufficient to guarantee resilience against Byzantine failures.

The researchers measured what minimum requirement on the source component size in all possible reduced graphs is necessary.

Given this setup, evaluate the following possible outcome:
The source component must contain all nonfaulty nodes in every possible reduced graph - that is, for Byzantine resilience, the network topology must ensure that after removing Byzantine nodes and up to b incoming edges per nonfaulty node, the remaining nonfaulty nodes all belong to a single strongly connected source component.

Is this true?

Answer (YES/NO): NO